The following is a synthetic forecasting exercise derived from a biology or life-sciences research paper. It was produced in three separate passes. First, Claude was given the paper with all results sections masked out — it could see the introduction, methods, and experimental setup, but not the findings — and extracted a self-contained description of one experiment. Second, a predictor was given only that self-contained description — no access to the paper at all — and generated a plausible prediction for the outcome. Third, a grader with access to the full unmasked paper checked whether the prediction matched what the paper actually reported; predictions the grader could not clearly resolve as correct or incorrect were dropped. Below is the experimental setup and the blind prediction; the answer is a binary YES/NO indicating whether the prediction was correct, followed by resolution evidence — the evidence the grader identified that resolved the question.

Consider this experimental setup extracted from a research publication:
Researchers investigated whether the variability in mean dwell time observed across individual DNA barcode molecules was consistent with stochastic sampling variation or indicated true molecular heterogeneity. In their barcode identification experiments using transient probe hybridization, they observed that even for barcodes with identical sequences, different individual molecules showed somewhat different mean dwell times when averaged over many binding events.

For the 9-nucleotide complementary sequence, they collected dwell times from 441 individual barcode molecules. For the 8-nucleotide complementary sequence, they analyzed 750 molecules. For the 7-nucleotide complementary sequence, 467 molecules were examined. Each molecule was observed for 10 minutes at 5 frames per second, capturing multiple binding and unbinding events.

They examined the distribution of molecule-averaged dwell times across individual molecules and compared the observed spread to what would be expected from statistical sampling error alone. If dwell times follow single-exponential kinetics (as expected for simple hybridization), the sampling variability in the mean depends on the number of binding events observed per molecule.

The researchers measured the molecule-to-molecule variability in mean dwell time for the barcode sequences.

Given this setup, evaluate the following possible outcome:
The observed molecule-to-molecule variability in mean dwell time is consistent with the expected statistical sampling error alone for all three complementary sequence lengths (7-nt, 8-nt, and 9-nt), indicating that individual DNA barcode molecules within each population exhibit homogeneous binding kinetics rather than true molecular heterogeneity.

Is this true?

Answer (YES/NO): YES